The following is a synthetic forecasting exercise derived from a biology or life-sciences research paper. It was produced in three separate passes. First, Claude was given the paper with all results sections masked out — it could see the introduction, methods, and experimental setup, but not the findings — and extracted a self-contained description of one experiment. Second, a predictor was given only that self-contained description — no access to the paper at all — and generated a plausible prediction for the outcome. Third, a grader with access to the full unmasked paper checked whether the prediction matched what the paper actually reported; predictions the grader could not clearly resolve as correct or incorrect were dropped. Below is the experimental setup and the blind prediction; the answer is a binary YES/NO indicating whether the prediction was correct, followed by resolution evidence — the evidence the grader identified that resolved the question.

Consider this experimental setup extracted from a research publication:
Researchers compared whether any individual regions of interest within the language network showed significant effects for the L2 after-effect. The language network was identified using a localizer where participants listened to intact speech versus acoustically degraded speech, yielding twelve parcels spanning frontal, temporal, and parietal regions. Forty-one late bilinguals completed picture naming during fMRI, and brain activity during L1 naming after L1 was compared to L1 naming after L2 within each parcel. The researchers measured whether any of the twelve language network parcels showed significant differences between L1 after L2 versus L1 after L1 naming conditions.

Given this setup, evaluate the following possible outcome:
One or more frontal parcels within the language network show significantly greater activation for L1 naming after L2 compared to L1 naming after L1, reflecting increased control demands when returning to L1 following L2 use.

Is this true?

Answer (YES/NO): NO